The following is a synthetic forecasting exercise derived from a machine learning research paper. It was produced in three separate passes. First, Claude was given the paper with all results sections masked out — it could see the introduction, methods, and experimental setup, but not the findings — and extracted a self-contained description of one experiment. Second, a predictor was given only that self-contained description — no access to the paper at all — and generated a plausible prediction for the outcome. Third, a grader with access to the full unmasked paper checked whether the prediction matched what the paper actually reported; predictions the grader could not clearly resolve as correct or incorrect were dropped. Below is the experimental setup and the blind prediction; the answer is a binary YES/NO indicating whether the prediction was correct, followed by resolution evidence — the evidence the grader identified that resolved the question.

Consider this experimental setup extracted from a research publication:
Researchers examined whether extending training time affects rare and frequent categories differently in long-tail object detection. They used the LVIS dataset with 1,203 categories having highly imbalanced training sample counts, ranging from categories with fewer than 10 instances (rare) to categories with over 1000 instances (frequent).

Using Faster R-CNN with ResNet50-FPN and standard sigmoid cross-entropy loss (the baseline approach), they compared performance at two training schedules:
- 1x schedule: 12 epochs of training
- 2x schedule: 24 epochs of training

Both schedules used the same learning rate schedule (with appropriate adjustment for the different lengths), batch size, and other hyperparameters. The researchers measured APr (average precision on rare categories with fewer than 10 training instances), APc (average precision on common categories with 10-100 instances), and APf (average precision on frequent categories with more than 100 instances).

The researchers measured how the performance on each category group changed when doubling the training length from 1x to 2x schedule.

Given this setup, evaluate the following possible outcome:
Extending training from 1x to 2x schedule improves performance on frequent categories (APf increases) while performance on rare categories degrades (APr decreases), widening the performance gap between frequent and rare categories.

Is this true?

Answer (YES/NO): NO